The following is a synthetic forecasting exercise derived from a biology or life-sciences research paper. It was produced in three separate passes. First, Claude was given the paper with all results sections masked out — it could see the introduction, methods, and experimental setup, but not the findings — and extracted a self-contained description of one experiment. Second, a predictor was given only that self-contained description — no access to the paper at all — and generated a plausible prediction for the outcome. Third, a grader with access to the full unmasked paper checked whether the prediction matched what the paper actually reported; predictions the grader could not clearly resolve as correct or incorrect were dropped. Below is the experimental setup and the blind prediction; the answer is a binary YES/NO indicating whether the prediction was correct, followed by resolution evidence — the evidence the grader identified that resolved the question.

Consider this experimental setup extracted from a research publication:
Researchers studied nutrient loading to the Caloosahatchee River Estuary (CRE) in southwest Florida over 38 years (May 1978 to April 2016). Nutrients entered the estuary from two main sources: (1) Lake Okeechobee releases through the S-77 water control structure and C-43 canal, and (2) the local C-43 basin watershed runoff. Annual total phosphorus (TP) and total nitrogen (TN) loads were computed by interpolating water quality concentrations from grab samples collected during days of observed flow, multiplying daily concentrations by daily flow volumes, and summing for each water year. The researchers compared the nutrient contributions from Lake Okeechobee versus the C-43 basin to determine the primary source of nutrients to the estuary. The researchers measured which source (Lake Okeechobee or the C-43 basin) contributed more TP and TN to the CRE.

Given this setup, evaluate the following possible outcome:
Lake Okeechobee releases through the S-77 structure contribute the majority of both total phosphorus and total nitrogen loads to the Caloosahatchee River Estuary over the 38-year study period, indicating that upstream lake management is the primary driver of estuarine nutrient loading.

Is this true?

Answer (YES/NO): NO